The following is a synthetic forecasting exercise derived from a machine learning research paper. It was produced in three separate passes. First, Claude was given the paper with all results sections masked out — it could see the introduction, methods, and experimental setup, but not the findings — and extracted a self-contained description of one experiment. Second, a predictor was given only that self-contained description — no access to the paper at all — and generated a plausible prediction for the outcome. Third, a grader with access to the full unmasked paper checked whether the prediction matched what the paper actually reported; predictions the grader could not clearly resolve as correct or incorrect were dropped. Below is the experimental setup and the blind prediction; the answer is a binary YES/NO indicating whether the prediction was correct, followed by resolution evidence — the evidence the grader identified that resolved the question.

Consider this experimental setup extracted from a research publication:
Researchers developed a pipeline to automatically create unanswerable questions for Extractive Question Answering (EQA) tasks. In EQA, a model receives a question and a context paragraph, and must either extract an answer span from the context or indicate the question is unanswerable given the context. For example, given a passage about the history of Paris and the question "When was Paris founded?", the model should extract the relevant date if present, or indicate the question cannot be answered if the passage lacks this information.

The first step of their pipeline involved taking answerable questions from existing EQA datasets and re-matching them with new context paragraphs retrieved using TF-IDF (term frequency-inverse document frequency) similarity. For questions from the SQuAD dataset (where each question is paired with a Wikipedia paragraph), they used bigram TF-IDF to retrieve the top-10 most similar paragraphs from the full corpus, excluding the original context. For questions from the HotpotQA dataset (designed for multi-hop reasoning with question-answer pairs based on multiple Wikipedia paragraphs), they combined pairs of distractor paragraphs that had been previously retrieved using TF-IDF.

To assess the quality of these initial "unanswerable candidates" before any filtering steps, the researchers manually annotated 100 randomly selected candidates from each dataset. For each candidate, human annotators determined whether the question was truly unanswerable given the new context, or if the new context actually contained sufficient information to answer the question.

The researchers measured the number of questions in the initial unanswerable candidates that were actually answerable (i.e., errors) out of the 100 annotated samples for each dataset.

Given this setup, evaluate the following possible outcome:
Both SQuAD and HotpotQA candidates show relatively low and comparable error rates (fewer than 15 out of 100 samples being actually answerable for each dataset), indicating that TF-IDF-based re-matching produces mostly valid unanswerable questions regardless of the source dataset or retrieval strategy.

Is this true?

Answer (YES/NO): YES